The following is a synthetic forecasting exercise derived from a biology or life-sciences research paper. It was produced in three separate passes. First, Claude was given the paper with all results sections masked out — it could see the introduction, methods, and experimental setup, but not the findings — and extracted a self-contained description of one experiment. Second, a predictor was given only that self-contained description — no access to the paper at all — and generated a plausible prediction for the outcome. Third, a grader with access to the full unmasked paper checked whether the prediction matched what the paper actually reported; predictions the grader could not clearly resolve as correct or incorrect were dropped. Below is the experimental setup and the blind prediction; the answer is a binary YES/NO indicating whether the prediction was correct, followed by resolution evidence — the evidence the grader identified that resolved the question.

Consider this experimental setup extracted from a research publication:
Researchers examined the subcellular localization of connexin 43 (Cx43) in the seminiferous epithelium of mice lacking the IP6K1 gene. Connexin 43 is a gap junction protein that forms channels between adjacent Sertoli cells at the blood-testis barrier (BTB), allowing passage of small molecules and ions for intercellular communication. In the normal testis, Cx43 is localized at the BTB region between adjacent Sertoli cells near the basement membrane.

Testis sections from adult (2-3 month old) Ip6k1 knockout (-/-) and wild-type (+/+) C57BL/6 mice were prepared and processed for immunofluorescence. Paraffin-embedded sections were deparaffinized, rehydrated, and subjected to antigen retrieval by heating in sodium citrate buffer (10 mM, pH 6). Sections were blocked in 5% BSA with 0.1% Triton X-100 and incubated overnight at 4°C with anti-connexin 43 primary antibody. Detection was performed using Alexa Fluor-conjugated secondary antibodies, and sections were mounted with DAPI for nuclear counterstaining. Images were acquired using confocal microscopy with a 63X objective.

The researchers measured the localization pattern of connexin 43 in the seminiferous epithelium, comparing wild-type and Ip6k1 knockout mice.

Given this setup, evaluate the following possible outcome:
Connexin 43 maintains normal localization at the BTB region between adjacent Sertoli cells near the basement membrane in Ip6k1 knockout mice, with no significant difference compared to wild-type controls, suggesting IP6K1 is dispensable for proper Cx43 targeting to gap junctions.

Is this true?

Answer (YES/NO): NO